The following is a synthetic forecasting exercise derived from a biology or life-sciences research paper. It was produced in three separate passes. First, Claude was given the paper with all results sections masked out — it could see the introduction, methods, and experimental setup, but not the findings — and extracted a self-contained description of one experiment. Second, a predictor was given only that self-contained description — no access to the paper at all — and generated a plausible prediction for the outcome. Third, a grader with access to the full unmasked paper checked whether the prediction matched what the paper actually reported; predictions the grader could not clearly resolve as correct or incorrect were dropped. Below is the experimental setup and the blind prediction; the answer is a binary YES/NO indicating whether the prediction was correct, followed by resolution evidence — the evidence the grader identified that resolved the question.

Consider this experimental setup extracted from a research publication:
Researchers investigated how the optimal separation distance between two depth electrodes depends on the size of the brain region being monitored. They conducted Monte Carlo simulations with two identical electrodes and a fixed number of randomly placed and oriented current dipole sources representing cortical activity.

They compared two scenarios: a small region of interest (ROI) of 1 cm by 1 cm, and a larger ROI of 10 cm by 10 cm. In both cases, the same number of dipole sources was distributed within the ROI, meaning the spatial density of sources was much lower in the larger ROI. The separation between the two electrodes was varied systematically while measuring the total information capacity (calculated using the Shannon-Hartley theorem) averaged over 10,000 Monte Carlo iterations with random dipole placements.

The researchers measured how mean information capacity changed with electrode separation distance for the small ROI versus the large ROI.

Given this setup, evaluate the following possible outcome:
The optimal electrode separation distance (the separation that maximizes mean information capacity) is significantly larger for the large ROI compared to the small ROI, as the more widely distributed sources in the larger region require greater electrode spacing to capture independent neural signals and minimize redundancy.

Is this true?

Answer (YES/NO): YES